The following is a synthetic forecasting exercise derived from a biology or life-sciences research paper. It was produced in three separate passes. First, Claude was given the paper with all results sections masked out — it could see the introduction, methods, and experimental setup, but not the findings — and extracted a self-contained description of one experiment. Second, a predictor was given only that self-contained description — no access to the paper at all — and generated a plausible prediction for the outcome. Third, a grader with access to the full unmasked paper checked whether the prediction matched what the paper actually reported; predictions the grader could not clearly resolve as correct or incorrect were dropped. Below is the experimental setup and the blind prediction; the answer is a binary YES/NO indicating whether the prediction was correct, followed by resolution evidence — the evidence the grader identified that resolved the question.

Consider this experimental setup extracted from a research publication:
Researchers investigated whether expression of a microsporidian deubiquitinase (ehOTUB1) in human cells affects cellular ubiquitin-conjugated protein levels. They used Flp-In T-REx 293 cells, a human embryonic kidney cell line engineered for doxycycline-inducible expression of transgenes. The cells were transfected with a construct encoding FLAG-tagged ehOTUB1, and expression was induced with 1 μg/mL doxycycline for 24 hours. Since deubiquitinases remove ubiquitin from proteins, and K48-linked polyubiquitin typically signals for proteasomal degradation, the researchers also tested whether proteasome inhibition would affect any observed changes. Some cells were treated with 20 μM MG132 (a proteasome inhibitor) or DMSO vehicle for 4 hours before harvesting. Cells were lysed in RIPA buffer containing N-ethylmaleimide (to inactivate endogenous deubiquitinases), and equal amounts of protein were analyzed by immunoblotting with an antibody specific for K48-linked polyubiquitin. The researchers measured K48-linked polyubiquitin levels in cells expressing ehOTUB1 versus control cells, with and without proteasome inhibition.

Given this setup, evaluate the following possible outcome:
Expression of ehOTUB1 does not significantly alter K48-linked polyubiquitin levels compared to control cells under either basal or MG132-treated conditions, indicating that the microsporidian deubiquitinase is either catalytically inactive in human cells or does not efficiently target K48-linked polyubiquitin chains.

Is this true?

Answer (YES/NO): NO